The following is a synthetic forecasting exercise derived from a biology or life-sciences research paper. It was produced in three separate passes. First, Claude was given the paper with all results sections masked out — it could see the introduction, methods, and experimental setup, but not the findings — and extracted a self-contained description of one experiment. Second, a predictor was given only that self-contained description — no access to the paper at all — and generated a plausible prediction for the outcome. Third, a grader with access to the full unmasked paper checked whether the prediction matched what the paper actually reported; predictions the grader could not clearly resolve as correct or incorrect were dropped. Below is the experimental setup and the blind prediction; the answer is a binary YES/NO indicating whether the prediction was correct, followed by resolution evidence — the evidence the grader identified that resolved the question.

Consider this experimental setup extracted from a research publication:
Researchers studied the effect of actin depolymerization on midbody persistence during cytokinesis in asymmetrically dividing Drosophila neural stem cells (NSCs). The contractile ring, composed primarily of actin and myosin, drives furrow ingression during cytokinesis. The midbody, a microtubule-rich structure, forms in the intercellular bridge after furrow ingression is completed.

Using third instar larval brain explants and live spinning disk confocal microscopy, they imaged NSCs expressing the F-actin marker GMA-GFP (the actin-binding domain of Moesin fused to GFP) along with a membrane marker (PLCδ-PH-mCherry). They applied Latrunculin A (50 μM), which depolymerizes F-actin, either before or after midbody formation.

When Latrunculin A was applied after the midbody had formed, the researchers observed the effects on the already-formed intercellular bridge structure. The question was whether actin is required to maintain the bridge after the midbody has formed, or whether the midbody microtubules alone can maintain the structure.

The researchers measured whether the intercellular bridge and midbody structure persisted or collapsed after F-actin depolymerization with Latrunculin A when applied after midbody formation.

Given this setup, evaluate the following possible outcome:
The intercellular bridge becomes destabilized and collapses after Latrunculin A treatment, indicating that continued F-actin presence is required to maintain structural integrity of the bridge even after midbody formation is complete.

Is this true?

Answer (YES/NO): NO